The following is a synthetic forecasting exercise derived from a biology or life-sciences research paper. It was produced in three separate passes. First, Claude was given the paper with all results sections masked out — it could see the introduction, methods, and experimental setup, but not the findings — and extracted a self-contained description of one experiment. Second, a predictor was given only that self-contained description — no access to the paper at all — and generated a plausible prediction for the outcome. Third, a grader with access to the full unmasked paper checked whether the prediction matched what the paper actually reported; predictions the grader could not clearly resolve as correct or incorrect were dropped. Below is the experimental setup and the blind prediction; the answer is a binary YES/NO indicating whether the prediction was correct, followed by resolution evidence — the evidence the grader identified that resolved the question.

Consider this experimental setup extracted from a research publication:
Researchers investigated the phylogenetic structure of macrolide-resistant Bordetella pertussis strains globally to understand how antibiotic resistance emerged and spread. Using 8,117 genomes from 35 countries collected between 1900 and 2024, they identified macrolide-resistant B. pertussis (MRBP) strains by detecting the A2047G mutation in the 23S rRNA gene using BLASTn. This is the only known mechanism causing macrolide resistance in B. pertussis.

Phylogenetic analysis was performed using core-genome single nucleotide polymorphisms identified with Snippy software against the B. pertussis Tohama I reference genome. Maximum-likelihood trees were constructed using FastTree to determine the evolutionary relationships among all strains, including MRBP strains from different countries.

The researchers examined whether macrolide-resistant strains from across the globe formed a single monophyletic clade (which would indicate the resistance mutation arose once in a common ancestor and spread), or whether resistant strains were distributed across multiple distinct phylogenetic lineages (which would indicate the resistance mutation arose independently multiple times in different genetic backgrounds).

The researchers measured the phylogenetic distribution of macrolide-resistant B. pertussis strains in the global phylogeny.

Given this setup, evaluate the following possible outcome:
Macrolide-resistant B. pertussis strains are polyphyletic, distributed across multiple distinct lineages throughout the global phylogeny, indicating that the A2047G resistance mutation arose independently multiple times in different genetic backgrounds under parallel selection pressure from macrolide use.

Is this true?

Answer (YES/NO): YES